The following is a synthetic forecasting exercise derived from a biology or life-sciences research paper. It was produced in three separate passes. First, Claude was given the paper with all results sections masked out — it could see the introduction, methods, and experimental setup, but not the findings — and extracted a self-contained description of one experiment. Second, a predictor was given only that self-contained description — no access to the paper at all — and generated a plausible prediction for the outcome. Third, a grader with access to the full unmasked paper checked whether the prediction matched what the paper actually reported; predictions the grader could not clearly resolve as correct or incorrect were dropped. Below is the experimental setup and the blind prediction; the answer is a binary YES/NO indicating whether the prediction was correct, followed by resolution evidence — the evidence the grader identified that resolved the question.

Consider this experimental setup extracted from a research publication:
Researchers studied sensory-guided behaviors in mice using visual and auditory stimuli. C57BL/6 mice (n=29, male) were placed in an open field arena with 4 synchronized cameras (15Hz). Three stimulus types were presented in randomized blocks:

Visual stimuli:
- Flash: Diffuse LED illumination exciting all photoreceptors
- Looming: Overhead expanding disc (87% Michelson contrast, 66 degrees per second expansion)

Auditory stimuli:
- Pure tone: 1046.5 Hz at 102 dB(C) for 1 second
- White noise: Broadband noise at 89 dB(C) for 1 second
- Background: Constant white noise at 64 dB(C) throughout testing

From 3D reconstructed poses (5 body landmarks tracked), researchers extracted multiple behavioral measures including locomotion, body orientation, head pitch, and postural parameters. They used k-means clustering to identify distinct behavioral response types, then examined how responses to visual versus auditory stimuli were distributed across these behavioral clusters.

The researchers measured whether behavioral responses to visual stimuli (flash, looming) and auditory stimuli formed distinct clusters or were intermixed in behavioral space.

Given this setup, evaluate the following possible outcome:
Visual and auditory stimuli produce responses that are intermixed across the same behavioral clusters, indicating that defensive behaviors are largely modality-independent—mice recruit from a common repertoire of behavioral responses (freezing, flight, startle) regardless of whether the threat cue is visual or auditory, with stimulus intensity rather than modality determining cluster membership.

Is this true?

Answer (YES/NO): NO